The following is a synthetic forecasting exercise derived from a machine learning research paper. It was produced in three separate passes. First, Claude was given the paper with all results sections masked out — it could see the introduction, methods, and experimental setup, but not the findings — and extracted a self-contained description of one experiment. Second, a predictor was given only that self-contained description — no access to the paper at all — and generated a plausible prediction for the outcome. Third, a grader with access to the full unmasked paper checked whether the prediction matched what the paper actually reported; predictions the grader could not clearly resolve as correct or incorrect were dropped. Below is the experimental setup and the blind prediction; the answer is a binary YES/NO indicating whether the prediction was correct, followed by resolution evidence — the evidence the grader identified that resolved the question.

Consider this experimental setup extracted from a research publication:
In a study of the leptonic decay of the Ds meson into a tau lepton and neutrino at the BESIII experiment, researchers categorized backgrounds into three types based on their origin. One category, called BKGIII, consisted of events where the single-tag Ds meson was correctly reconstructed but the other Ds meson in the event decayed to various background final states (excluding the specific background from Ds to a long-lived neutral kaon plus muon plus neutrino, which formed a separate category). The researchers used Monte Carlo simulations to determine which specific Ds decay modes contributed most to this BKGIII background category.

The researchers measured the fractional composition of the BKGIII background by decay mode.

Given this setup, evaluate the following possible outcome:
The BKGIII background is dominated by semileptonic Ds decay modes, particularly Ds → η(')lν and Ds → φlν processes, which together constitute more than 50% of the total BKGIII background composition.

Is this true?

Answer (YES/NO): NO